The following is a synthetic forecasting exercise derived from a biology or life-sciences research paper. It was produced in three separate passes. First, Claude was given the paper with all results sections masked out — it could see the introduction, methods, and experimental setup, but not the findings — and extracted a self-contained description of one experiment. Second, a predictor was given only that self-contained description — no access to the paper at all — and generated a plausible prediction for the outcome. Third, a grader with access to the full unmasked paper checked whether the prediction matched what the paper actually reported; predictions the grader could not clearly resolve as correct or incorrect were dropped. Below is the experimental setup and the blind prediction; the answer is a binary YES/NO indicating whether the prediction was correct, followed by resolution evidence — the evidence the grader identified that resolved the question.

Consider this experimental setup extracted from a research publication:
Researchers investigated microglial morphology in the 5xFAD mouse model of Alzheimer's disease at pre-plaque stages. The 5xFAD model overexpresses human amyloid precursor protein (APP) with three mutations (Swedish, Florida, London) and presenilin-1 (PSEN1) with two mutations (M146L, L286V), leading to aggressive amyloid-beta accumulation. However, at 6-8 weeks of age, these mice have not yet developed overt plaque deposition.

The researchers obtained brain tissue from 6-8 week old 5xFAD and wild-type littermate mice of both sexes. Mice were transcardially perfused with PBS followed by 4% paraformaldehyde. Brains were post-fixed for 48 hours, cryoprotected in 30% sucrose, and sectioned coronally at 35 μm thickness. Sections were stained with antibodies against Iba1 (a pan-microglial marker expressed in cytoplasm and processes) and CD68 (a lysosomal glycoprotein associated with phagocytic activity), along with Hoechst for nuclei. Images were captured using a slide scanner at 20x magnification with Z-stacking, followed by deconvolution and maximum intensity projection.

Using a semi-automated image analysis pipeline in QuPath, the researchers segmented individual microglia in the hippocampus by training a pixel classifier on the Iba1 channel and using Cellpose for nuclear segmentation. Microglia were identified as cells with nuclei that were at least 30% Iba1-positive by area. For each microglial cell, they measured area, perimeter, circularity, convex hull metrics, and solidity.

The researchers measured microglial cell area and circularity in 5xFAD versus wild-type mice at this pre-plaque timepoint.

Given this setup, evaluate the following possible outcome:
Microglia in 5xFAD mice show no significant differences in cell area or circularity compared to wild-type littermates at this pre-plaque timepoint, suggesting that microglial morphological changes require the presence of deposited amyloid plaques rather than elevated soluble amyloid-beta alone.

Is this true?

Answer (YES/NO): NO